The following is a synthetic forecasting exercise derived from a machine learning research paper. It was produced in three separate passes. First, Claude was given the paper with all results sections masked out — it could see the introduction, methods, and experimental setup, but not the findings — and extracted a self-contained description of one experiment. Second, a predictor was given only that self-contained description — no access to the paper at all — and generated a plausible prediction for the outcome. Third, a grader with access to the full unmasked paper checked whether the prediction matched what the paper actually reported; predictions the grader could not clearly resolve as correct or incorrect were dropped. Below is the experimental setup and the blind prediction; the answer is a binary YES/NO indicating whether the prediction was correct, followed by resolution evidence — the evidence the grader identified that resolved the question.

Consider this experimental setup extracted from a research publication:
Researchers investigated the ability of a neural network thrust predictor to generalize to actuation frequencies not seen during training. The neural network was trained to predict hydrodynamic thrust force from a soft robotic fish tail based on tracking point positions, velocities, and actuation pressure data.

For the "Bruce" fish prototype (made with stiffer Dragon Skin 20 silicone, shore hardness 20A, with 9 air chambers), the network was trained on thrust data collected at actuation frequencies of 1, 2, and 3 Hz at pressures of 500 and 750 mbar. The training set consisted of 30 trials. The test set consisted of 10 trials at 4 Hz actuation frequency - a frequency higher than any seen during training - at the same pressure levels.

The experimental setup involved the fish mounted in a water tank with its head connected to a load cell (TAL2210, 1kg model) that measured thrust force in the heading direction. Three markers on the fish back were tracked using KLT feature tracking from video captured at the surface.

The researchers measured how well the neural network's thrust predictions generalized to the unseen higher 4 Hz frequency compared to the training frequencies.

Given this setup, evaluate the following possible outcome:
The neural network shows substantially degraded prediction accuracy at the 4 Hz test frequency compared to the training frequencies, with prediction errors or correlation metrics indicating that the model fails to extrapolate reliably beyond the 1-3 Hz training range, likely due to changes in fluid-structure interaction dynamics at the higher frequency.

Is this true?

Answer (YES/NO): NO